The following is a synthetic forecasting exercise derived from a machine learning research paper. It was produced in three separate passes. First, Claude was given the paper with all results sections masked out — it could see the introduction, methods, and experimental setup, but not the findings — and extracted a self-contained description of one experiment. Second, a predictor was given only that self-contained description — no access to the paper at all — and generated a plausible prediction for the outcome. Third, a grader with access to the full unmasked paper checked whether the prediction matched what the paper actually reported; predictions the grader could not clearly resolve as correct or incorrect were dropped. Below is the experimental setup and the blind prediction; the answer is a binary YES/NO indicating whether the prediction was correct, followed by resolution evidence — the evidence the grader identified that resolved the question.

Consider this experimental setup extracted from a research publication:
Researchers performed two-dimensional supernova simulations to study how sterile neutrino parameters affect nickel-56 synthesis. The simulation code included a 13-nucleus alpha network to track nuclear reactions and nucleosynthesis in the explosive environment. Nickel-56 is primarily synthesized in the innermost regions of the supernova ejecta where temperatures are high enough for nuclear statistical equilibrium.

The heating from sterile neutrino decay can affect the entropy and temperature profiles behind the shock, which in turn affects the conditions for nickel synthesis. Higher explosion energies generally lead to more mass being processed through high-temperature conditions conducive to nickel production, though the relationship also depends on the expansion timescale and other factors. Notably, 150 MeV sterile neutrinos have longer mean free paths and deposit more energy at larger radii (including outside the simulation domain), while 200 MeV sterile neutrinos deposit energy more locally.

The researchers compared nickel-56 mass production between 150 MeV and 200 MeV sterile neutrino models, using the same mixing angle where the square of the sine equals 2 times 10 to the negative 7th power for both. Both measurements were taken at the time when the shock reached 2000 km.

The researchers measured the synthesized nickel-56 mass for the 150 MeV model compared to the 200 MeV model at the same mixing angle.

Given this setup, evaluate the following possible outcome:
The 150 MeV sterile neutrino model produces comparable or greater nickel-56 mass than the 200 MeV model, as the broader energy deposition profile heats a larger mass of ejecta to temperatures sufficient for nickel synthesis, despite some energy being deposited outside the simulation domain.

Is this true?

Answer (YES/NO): NO